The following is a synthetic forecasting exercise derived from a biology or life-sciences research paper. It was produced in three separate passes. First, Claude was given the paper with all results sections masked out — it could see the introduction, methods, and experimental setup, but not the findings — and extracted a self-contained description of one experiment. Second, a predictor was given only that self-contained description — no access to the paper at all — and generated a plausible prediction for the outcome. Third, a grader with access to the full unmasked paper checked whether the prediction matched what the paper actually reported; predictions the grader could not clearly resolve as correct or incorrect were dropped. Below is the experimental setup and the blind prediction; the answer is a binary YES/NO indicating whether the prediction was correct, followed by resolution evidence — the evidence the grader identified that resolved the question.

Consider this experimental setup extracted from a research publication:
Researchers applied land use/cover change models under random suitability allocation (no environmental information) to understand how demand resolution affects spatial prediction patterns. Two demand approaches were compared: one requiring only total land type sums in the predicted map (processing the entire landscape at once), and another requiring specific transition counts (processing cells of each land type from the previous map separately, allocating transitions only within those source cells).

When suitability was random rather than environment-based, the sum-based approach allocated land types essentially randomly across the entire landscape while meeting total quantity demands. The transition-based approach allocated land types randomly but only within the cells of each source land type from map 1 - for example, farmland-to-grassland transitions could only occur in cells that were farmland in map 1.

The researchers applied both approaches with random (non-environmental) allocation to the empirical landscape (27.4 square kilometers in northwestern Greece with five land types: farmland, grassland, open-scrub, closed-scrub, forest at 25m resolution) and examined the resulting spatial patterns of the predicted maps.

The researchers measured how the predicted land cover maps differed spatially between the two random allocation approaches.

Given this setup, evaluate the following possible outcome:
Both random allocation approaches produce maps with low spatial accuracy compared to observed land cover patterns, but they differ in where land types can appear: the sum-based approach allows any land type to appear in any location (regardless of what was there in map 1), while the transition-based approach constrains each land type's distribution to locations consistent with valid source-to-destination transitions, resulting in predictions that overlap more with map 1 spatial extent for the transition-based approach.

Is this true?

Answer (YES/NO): YES